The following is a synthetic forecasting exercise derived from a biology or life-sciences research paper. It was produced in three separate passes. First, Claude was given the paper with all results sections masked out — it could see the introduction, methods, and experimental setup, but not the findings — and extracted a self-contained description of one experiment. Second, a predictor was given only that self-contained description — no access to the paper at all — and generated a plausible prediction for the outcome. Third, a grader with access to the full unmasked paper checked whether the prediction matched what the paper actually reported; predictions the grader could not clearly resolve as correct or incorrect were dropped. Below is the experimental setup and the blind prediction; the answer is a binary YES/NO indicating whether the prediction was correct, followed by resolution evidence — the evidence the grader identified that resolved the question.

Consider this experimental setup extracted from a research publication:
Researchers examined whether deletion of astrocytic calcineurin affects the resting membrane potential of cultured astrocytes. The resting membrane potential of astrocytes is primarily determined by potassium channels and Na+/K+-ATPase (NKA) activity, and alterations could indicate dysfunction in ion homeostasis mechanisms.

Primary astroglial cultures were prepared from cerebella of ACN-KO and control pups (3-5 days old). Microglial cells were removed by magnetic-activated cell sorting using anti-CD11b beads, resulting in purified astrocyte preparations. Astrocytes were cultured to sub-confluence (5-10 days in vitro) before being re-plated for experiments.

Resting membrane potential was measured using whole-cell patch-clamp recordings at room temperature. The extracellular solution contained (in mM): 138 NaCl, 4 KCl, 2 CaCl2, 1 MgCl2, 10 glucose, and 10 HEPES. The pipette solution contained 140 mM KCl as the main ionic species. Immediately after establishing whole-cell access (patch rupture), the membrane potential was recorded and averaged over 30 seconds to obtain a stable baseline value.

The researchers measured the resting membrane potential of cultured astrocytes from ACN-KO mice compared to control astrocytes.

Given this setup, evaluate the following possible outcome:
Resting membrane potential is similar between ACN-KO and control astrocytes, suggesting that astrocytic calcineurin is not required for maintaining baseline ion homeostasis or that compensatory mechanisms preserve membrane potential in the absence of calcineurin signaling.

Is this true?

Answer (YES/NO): YES